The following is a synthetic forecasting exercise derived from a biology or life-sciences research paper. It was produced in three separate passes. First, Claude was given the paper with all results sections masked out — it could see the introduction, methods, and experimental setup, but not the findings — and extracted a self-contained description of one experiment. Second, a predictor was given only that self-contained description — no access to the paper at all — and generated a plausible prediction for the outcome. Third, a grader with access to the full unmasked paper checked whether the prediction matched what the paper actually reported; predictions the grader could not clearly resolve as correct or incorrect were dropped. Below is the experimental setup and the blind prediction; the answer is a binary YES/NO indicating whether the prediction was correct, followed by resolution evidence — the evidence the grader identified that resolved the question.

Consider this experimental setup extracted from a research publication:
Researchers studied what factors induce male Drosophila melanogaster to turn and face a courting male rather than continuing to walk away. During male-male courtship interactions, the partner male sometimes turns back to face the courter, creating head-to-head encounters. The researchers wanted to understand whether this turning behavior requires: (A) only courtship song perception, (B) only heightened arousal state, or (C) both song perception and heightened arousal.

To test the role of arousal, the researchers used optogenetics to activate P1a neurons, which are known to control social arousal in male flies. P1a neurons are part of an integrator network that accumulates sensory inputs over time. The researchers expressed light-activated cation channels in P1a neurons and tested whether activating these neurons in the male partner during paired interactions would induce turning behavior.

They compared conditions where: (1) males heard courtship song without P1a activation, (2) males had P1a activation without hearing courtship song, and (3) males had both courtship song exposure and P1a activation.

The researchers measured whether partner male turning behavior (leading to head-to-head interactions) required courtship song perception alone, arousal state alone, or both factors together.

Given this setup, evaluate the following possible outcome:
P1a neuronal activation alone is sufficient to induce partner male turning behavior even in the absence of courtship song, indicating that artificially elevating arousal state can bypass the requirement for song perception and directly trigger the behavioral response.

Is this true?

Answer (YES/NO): YES